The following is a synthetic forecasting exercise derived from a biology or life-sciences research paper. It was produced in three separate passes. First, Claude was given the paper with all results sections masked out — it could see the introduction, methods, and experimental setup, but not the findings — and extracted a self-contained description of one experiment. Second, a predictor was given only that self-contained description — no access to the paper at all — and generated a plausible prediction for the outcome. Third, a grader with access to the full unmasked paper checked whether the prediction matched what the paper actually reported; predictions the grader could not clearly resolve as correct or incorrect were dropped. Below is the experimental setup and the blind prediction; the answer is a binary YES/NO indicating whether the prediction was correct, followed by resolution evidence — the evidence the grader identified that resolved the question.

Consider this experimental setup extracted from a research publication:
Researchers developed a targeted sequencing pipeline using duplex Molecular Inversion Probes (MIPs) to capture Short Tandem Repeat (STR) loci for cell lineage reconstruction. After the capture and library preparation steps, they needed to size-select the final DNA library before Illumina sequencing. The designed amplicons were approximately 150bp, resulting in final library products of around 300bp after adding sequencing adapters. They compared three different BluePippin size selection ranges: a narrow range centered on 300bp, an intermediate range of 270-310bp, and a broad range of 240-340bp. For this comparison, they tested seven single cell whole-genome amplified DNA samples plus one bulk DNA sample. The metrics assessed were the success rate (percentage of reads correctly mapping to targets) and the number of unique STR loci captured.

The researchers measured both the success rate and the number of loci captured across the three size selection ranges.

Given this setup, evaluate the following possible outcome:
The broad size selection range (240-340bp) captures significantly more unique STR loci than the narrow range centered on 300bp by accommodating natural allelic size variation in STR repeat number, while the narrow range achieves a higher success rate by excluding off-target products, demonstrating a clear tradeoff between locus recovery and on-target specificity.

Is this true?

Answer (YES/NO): YES